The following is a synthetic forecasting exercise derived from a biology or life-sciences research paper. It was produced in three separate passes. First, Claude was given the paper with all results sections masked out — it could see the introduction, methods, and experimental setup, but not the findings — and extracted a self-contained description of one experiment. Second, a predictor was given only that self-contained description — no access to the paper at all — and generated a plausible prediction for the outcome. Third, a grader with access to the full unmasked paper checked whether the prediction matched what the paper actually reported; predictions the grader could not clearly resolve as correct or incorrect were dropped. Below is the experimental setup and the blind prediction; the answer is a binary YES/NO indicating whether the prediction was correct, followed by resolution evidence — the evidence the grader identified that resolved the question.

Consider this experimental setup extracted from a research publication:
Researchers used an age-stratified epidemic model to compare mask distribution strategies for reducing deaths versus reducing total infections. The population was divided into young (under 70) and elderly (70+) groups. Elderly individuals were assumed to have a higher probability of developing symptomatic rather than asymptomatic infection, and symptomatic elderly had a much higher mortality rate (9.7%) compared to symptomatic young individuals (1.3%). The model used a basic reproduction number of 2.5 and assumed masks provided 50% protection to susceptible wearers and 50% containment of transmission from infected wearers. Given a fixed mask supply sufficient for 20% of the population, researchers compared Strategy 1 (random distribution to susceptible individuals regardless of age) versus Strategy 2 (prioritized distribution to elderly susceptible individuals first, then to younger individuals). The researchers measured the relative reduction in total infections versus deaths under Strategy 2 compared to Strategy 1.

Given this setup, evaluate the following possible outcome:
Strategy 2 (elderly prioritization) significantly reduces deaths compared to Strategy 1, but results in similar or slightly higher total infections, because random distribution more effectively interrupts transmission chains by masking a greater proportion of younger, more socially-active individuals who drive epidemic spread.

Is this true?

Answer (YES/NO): NO